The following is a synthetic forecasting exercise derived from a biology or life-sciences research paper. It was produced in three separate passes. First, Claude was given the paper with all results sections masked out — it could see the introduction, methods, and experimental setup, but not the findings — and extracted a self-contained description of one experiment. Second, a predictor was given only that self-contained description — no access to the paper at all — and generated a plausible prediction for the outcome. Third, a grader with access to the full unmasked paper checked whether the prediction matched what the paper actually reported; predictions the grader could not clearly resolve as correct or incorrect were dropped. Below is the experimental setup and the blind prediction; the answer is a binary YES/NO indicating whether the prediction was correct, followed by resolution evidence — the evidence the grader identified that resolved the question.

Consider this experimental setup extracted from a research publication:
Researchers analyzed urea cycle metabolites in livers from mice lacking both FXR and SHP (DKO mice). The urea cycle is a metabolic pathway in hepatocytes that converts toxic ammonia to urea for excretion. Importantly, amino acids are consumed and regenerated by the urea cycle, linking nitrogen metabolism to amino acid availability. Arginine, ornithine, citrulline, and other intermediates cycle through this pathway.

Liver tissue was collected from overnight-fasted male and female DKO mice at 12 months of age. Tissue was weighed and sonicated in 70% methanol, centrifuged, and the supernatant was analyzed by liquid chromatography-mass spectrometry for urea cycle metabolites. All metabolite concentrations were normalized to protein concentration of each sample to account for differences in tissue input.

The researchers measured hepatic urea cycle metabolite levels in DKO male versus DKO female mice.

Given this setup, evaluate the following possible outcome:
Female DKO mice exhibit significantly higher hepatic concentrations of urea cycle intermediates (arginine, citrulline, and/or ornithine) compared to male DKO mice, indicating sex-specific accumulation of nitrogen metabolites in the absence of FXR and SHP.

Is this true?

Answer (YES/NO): YES